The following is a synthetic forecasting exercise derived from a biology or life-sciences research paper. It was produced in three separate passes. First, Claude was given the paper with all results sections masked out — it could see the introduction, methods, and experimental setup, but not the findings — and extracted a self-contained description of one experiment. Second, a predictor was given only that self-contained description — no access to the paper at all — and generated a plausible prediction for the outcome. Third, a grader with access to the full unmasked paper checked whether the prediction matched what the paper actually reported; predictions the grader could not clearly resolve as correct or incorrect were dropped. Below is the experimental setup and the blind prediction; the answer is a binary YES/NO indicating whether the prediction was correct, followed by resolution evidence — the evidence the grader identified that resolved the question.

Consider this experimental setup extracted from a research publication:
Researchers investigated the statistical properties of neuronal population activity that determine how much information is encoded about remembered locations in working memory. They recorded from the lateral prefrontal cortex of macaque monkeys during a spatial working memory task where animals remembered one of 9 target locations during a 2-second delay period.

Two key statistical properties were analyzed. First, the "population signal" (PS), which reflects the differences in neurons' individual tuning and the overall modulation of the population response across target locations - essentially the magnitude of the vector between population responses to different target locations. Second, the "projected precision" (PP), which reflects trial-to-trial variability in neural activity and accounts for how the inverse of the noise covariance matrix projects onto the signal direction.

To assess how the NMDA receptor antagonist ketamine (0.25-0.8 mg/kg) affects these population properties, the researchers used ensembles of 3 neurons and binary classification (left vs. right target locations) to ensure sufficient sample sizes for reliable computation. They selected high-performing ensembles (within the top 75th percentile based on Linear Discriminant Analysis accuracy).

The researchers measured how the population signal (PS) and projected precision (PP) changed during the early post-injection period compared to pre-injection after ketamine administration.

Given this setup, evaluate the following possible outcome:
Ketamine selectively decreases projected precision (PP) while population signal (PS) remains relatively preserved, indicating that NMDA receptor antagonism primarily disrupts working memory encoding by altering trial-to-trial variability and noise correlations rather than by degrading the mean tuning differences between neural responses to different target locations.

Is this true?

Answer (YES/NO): NO